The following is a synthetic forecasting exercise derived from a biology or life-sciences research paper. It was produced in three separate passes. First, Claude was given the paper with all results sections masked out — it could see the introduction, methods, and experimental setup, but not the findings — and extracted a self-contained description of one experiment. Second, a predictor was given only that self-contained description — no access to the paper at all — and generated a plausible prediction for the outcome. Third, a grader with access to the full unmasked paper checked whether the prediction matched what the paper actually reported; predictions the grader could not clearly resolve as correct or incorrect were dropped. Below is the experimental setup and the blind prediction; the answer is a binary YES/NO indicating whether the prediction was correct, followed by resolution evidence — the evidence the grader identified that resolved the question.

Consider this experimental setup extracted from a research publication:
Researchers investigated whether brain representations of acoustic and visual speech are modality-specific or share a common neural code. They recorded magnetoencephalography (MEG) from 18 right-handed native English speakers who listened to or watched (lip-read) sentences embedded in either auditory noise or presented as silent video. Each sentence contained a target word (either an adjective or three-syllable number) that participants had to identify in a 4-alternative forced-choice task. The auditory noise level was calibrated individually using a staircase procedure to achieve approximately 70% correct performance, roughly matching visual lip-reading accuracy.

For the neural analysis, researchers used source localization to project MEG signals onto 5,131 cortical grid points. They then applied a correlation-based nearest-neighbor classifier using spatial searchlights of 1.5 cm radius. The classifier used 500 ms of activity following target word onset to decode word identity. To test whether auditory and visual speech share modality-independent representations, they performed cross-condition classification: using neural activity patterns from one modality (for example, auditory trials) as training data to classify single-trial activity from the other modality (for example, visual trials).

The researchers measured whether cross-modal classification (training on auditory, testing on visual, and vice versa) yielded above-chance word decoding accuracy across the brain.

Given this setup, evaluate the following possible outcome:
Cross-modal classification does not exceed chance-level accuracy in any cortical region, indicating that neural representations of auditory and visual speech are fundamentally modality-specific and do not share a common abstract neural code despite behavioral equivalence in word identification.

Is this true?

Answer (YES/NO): YES